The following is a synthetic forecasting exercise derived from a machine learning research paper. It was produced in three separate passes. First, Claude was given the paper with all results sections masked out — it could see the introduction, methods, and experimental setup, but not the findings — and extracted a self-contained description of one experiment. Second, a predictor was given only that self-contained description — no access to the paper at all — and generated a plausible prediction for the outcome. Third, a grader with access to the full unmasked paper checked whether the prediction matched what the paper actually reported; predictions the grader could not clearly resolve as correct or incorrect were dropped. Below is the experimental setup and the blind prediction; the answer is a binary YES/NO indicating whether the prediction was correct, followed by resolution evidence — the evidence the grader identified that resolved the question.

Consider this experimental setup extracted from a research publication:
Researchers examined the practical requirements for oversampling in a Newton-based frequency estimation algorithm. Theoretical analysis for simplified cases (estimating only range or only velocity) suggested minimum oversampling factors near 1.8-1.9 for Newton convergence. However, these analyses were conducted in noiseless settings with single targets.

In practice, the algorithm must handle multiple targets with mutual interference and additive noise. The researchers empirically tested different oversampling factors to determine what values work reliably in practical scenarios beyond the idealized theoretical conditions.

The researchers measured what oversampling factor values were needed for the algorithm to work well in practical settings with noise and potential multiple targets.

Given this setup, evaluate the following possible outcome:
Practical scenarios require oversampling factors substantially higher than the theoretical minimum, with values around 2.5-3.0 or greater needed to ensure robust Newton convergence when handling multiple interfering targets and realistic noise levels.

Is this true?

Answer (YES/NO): NO